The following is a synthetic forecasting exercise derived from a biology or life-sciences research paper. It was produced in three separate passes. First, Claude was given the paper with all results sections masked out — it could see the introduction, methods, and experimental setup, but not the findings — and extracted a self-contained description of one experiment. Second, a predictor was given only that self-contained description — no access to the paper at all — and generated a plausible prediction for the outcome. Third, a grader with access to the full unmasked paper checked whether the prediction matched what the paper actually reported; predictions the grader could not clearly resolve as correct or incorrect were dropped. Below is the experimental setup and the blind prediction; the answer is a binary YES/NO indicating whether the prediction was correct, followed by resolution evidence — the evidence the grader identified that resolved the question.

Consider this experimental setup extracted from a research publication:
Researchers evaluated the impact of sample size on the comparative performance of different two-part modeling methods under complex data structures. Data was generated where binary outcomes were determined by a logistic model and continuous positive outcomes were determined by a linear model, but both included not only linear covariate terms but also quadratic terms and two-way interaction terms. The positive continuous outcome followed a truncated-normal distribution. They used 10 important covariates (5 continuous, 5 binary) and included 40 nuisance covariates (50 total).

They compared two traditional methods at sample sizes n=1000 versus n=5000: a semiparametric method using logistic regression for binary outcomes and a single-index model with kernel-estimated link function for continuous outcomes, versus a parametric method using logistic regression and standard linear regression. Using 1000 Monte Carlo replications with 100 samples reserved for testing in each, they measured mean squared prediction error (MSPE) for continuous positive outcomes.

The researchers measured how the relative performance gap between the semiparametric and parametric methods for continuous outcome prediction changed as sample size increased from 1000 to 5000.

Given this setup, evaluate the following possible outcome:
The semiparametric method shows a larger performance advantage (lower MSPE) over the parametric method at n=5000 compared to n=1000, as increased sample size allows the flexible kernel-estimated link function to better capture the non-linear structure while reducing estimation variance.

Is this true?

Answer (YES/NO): YES